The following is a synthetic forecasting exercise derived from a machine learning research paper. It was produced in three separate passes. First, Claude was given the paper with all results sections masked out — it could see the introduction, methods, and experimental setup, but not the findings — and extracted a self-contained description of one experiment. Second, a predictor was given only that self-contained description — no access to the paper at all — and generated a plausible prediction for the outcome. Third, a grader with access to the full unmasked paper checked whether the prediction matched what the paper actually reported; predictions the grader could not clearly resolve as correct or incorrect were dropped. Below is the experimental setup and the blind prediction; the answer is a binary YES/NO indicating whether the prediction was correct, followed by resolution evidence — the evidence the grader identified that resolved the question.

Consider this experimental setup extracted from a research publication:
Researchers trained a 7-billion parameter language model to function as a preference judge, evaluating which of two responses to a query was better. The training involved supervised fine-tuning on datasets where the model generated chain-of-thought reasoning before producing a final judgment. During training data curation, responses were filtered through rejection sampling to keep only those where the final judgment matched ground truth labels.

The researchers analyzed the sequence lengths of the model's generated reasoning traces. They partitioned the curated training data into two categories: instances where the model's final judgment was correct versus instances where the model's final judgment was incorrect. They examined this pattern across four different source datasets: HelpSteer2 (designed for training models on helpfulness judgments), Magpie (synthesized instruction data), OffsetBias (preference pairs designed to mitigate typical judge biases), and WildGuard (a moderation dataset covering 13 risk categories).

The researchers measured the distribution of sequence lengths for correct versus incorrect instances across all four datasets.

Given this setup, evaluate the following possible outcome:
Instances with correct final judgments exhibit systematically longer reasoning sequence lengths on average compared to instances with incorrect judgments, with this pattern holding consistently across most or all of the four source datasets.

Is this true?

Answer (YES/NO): NO